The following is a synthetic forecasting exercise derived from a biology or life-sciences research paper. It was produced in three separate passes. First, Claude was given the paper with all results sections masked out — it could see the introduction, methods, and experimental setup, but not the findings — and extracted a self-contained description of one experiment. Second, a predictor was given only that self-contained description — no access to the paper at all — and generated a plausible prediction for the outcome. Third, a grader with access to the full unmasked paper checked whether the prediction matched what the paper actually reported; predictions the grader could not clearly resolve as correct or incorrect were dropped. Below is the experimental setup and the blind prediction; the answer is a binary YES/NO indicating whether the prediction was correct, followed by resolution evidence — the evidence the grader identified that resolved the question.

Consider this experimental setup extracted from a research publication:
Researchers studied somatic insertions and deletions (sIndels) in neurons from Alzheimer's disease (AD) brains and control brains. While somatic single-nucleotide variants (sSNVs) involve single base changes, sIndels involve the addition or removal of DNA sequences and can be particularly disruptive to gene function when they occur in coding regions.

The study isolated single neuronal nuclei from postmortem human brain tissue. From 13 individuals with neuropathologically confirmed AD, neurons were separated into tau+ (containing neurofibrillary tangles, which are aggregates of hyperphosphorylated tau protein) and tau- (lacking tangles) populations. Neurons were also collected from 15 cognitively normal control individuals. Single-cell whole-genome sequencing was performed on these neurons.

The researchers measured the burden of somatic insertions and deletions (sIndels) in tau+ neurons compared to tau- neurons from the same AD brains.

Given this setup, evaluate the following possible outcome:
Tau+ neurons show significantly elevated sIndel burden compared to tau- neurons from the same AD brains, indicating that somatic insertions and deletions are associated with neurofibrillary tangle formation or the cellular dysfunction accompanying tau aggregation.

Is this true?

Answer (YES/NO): NO